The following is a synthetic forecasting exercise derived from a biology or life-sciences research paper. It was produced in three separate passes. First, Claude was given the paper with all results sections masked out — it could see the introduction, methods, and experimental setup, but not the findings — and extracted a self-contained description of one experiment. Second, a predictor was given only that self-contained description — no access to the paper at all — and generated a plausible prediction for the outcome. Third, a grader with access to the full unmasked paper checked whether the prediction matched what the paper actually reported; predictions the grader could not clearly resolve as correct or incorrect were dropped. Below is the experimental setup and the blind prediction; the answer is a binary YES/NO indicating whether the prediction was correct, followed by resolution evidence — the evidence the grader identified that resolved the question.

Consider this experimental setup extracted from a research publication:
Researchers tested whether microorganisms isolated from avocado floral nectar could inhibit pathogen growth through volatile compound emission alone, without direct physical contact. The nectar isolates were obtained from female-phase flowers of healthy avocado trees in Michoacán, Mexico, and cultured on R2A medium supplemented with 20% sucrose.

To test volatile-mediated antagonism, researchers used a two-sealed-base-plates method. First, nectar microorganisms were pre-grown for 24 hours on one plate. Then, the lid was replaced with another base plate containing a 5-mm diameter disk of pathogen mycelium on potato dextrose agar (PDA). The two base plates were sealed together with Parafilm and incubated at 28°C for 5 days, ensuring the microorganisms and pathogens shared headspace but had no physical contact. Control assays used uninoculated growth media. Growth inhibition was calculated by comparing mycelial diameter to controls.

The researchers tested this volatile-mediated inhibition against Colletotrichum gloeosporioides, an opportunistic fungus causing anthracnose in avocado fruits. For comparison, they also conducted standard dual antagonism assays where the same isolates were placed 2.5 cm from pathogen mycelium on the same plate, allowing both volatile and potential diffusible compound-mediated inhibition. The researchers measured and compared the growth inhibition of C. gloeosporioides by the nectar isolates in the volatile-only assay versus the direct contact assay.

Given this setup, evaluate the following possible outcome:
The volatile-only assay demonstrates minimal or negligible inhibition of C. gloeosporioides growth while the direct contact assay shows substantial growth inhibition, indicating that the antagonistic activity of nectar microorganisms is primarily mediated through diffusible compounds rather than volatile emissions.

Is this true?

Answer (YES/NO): YES